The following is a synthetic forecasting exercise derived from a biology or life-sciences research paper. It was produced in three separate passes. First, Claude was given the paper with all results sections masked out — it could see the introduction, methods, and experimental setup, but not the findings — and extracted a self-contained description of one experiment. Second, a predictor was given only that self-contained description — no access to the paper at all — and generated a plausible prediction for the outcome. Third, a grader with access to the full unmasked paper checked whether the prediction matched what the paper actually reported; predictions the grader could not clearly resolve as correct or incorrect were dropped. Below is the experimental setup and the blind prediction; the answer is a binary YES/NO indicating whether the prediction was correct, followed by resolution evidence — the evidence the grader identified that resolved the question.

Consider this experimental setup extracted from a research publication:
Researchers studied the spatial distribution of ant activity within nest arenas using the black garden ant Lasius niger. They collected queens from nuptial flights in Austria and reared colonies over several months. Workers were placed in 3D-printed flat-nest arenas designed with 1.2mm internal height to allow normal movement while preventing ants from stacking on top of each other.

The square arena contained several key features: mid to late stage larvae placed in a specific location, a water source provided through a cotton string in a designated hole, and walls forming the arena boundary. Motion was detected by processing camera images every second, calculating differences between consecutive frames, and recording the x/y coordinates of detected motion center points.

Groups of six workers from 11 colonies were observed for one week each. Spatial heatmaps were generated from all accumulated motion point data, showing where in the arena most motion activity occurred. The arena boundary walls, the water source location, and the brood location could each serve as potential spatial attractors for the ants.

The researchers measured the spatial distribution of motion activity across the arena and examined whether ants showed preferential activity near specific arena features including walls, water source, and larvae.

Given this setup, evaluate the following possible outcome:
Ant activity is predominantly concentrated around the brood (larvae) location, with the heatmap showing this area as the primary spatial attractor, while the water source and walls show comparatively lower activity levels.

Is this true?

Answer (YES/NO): NO